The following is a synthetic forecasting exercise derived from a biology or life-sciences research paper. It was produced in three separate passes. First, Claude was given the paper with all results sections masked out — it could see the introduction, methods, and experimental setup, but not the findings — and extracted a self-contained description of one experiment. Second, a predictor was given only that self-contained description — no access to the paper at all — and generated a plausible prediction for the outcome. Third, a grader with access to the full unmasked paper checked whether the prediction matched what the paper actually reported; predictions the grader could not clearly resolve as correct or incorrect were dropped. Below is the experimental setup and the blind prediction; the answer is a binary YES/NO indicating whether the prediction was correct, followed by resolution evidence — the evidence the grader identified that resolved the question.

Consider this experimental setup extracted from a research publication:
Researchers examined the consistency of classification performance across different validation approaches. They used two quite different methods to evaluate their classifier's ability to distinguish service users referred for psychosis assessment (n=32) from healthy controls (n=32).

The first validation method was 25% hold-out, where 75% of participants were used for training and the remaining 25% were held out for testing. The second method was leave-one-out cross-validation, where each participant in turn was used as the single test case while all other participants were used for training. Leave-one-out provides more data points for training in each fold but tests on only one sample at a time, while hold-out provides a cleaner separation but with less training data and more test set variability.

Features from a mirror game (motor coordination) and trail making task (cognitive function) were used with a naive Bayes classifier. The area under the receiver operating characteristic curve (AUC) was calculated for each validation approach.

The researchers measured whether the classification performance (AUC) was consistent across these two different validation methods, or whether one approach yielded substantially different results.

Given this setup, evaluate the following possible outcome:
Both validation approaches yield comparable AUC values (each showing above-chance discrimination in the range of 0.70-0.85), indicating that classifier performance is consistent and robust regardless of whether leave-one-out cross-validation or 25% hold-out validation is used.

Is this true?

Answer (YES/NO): NO